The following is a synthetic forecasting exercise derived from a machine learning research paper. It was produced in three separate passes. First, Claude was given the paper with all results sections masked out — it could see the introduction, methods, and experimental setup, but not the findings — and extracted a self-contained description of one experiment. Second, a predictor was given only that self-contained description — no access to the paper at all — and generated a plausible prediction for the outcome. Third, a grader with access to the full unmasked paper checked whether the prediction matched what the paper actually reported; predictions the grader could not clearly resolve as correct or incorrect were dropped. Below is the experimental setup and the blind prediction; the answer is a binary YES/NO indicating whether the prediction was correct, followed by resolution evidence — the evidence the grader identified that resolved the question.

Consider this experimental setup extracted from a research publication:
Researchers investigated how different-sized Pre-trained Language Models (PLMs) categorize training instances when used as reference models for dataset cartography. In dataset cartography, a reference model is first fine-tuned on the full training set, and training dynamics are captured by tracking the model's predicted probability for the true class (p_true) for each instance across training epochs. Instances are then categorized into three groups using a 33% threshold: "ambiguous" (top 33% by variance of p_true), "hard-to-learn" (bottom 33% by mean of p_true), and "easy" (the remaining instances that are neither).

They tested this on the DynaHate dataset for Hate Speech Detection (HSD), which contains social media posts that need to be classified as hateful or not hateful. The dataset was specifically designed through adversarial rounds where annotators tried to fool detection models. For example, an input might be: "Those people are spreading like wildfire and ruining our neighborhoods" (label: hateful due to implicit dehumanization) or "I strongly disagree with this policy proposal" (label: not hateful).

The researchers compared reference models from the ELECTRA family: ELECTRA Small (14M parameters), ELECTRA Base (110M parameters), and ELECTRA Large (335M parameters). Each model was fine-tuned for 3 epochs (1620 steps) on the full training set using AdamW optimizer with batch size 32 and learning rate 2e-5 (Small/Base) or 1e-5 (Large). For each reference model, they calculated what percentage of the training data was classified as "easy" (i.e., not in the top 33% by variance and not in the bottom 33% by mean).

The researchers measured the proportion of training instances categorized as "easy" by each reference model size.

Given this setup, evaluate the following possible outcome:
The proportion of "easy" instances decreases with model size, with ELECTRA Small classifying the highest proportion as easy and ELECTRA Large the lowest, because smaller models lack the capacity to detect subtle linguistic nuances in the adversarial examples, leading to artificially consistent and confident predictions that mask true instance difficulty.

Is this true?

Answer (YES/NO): NO